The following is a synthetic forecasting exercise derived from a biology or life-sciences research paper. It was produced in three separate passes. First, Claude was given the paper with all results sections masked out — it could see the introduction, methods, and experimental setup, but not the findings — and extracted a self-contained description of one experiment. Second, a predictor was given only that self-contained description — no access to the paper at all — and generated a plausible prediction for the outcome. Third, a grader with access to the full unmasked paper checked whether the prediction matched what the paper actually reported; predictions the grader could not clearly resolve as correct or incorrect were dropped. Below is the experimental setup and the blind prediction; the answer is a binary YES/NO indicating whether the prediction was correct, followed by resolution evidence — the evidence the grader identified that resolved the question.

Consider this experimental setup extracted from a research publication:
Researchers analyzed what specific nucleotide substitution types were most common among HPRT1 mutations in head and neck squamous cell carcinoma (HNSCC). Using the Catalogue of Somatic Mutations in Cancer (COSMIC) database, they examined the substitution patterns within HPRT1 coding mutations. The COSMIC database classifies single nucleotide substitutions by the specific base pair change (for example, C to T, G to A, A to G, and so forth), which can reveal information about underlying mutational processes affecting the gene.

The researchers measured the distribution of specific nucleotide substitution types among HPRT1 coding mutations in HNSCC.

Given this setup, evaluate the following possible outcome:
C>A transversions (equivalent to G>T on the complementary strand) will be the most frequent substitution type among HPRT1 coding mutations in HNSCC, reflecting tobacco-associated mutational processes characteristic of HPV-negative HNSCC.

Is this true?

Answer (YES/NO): NO